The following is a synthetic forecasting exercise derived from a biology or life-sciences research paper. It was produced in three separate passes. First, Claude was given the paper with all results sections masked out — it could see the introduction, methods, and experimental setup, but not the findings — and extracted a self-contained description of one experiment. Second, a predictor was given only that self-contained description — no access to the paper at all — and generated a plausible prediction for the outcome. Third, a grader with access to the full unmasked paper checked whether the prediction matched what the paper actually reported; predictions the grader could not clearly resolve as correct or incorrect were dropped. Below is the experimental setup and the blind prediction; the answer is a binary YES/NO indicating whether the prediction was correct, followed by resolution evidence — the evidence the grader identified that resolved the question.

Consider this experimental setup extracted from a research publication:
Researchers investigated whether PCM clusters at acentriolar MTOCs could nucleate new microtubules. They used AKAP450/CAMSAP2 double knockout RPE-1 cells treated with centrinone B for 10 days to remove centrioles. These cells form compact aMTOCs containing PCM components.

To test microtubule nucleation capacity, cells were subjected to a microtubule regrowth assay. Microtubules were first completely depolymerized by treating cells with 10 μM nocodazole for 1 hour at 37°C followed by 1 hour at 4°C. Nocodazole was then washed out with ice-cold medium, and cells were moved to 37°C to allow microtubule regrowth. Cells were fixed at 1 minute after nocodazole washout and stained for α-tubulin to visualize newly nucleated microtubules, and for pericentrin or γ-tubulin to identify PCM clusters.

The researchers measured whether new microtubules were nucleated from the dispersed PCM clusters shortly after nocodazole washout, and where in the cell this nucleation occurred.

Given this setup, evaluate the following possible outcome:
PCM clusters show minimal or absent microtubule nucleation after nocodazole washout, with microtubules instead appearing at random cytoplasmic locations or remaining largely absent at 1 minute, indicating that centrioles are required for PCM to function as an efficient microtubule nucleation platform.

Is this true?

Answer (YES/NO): NO